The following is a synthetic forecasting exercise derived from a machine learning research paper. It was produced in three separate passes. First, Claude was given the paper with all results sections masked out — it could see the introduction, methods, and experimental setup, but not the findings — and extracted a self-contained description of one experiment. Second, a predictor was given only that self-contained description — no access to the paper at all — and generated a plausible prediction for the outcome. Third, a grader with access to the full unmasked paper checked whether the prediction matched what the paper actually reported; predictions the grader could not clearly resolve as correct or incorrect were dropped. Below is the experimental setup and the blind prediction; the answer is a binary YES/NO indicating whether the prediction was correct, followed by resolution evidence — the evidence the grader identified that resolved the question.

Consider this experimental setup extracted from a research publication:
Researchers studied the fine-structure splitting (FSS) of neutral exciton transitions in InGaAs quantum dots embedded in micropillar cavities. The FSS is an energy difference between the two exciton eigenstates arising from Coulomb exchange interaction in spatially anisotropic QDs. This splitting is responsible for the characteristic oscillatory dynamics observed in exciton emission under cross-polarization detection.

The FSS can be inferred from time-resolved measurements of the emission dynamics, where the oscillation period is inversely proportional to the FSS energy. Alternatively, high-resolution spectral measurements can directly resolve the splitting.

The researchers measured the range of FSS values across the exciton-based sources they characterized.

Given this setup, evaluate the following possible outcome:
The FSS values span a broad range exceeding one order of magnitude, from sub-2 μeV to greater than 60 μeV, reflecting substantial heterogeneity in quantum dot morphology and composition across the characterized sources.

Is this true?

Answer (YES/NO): NO